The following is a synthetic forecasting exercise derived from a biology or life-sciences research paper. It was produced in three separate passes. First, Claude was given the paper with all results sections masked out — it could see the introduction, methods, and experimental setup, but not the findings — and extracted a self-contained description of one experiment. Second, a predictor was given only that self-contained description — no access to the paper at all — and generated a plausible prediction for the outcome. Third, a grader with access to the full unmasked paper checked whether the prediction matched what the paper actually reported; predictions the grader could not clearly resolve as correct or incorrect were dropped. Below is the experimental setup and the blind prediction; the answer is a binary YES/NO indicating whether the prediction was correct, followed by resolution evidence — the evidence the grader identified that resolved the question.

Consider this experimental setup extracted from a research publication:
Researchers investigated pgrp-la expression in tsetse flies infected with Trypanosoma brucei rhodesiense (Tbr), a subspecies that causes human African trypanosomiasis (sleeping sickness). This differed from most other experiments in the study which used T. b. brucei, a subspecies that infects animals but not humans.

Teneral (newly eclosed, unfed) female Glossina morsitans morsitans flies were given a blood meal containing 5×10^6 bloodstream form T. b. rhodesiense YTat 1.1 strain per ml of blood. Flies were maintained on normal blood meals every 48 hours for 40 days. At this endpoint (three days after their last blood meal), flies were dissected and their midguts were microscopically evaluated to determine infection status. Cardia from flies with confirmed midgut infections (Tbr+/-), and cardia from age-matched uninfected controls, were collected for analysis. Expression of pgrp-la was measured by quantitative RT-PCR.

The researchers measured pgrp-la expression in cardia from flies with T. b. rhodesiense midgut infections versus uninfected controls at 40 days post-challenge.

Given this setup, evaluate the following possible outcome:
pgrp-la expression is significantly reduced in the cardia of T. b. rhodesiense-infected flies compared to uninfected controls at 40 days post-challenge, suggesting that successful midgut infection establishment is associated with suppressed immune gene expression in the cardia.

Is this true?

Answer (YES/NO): NO